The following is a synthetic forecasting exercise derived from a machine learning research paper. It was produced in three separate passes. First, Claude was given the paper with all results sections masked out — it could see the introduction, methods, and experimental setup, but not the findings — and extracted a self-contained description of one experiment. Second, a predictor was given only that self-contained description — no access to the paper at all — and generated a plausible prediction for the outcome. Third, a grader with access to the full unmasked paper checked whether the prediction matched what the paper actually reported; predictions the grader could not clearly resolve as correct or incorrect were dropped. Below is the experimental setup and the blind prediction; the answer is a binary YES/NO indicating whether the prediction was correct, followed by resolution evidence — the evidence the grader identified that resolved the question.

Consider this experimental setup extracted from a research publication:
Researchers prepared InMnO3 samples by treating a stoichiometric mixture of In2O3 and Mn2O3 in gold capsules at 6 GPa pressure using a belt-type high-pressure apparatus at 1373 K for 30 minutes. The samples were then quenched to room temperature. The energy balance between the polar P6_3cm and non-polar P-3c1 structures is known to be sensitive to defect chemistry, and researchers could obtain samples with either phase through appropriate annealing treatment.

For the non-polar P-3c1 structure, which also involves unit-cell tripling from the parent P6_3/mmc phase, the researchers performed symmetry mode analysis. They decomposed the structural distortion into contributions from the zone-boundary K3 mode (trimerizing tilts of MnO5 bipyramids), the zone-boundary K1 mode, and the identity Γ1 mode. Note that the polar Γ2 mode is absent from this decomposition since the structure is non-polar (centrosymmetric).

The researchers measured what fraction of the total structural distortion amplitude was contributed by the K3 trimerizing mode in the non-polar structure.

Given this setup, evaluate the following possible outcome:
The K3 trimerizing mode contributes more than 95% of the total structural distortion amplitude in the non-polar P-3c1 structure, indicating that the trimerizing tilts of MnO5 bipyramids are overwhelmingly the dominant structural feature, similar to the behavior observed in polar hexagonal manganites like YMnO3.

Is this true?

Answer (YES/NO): YES